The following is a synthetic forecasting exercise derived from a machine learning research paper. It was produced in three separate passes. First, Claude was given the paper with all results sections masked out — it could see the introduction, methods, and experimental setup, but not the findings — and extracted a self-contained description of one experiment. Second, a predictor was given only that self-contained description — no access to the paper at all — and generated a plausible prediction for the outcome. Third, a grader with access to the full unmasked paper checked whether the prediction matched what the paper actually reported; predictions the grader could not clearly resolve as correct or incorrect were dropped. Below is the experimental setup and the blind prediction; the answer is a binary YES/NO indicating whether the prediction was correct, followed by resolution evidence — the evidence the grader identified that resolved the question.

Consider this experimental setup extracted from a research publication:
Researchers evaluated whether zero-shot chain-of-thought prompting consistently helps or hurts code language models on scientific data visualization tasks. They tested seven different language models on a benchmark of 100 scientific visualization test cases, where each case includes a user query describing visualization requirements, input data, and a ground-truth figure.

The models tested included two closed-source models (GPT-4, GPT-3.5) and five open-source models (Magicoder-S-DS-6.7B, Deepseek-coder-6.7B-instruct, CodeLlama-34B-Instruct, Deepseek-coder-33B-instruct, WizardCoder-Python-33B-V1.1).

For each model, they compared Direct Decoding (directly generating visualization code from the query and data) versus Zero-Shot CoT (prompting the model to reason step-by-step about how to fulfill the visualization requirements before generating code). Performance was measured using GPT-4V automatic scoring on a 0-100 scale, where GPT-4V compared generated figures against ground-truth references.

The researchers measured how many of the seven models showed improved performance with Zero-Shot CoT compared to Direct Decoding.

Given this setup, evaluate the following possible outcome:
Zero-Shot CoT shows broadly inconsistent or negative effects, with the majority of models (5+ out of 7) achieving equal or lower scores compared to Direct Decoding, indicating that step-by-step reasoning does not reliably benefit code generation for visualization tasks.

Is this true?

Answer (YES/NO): YES